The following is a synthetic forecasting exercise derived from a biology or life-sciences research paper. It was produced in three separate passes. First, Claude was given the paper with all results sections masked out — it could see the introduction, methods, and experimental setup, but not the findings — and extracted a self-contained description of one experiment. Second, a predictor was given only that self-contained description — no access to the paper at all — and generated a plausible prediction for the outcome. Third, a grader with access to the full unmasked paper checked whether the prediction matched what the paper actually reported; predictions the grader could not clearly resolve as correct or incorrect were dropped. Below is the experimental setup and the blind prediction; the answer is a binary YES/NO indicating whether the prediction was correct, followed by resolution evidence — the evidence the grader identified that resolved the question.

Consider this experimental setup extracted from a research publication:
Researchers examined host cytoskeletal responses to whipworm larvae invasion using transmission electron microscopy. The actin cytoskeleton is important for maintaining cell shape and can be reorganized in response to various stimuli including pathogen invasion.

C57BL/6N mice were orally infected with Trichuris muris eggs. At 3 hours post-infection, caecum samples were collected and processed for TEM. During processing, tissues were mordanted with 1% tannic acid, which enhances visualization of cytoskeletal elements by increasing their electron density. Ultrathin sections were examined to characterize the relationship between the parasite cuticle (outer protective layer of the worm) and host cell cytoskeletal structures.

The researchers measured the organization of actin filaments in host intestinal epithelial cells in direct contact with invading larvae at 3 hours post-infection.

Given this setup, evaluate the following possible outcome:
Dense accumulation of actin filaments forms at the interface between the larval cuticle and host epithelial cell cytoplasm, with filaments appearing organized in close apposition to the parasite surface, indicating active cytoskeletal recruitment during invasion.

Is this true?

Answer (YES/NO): YES